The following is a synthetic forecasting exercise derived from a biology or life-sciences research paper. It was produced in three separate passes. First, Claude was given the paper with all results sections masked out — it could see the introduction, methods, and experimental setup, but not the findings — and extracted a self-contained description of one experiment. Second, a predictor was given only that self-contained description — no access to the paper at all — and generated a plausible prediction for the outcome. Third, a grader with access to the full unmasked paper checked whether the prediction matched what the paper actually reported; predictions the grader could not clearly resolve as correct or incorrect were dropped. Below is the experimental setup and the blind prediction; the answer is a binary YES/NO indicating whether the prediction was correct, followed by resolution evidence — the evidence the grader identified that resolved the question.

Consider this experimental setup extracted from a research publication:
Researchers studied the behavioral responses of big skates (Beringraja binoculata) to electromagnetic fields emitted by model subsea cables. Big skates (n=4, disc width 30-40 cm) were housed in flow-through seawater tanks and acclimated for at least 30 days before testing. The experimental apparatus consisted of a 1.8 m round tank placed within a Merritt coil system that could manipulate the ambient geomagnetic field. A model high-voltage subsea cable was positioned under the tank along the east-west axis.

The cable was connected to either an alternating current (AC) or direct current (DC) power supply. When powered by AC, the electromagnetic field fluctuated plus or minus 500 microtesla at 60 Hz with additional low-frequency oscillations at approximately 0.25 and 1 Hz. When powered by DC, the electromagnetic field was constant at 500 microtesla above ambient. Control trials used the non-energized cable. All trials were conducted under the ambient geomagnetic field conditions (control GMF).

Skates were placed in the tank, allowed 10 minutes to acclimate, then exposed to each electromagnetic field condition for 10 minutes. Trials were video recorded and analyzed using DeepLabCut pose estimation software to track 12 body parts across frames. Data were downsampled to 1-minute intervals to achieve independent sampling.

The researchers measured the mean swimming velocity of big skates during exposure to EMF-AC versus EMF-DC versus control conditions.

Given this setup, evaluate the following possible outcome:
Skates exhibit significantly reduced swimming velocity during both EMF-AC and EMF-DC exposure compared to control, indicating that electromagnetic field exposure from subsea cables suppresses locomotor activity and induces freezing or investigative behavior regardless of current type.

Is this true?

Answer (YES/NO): NO